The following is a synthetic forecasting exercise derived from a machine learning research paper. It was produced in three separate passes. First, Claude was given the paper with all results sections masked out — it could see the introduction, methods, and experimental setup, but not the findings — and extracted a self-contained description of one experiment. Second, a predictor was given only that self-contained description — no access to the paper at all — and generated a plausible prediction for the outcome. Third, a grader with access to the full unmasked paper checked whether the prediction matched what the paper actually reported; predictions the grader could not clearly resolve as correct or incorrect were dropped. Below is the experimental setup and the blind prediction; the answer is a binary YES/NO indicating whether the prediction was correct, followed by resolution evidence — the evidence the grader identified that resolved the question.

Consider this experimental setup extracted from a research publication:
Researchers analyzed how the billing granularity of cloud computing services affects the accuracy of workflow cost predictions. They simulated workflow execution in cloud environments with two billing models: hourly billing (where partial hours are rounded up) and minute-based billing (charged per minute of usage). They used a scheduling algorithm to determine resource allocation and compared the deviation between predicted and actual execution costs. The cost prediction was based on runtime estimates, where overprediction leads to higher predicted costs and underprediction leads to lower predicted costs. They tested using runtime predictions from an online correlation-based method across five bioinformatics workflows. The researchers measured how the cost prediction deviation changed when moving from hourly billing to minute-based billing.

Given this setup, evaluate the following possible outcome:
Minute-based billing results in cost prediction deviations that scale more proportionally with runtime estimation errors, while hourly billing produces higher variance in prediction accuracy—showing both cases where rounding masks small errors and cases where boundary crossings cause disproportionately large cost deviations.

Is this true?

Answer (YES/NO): NO